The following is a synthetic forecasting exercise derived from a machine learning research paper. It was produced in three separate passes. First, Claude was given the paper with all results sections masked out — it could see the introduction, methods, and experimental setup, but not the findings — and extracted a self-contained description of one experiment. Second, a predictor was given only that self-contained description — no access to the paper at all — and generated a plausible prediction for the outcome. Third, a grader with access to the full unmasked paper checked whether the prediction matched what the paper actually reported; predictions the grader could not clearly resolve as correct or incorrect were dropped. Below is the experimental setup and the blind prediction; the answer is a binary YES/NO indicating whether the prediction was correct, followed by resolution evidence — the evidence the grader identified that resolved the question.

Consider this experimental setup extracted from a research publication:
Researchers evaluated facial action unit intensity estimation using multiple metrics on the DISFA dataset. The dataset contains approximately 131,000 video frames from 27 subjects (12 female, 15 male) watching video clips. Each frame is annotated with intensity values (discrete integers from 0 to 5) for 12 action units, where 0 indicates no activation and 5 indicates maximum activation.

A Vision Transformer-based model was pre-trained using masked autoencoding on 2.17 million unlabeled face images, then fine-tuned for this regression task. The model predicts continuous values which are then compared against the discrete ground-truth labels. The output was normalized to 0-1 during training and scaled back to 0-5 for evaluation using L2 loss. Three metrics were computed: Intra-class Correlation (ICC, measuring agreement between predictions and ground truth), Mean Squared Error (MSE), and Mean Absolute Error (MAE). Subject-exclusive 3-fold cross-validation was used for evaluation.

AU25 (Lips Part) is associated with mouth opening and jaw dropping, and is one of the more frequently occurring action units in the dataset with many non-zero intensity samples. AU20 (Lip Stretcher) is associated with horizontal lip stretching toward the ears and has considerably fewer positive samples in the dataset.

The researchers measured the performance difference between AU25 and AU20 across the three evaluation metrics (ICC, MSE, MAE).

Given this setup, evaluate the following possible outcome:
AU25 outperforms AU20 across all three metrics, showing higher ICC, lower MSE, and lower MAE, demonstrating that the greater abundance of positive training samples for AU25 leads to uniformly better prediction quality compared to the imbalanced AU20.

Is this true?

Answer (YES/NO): NO